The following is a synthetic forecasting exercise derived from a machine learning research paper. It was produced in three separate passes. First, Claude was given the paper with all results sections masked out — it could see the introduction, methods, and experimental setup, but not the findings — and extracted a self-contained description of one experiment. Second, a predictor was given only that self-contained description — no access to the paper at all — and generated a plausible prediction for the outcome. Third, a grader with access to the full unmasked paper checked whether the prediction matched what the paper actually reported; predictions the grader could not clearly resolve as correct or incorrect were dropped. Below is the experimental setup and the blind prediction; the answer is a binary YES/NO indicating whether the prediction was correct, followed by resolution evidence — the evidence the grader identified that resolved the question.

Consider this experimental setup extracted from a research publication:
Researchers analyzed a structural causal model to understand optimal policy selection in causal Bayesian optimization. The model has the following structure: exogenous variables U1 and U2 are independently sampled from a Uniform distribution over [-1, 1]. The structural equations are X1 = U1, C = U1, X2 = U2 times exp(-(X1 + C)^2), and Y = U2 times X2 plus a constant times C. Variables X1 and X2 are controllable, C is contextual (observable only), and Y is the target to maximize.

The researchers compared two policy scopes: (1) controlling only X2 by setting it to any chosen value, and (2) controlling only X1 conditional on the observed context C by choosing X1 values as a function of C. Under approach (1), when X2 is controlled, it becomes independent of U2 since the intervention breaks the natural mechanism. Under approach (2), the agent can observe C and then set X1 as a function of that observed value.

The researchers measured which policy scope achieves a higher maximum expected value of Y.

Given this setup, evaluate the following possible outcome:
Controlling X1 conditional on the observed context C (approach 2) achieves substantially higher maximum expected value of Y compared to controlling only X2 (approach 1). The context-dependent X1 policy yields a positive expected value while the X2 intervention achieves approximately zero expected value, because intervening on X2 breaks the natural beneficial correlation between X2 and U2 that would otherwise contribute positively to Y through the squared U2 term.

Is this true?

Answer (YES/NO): YES